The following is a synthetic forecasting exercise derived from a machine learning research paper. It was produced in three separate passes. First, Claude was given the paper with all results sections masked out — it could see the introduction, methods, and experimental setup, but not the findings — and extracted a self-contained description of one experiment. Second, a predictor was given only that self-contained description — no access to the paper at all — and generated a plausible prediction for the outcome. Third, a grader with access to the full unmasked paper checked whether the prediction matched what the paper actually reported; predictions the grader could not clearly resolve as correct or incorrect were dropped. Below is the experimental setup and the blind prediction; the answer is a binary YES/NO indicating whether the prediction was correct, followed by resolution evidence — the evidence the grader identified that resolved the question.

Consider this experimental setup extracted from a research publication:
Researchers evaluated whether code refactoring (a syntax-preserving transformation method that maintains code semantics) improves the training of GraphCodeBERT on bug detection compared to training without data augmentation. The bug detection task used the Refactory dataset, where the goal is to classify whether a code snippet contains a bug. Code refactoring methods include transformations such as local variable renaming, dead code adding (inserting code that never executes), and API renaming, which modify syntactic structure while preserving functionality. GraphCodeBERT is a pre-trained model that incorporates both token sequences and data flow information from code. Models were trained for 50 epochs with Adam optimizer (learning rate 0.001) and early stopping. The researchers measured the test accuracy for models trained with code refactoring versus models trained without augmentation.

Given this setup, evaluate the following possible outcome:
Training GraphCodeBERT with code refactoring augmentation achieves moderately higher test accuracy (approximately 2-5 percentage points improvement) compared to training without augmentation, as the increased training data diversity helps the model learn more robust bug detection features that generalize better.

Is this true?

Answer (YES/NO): NO